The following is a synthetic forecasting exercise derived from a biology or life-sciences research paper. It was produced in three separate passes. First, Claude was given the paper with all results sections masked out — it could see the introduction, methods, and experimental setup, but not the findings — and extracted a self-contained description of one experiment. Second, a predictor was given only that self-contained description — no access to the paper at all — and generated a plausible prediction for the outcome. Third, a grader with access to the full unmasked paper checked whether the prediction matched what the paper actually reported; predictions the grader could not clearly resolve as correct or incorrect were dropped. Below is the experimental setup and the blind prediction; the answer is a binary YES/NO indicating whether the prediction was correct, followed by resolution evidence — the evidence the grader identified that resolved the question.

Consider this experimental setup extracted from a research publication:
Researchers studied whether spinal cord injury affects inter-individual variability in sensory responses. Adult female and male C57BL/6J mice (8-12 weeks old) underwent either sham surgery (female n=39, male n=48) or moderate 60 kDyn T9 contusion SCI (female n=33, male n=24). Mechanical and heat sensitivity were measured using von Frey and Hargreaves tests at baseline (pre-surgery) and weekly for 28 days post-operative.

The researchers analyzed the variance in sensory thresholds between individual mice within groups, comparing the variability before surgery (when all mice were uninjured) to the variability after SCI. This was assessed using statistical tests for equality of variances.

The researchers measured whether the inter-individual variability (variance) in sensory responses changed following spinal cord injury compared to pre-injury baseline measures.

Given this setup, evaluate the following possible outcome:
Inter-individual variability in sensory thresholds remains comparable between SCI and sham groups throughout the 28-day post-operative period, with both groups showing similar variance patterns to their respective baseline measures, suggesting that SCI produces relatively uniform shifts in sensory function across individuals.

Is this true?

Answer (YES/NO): NO